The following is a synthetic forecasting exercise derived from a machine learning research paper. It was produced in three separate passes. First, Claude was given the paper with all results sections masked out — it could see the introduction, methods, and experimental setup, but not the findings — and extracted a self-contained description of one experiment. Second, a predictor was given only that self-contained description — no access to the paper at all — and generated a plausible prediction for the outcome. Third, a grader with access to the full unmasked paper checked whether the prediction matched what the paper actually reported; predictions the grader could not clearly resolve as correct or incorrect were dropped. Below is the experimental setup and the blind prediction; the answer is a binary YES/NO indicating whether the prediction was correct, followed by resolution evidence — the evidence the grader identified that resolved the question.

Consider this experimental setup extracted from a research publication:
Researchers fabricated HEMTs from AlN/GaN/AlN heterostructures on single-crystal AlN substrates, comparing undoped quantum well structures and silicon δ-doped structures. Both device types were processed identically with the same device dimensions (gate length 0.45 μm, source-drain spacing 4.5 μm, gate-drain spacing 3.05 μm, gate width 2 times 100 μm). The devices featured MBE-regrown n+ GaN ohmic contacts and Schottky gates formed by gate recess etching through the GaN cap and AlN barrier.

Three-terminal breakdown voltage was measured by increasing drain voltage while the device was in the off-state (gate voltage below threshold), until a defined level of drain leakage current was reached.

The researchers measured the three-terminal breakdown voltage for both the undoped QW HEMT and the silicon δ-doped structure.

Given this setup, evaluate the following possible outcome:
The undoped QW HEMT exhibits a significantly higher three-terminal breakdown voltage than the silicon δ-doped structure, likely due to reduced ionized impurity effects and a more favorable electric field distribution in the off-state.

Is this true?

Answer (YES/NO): YES